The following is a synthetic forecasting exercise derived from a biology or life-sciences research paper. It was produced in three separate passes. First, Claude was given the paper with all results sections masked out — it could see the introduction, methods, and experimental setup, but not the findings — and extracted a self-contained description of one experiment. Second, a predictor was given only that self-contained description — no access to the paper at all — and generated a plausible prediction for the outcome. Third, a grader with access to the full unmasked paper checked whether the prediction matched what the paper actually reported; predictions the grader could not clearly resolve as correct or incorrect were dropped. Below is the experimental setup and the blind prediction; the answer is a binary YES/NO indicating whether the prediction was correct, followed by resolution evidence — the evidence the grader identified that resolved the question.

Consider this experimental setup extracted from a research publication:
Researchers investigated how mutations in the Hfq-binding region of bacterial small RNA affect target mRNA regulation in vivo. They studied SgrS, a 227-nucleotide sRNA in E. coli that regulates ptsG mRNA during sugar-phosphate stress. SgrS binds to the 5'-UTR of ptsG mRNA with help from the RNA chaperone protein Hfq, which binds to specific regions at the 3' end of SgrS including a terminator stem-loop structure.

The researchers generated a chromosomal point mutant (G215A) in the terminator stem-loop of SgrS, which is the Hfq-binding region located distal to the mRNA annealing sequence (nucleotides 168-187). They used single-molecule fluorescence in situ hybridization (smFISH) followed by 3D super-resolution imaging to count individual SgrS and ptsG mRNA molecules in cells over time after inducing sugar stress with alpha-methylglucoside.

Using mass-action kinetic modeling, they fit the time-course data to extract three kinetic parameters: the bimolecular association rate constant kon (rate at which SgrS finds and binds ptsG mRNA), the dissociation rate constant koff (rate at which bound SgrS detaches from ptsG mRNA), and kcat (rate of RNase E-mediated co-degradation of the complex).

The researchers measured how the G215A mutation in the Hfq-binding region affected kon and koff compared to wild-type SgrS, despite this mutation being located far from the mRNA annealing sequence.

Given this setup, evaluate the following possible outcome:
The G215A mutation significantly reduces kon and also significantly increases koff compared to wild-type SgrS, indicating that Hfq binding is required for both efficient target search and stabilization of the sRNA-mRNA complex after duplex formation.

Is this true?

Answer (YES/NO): YES